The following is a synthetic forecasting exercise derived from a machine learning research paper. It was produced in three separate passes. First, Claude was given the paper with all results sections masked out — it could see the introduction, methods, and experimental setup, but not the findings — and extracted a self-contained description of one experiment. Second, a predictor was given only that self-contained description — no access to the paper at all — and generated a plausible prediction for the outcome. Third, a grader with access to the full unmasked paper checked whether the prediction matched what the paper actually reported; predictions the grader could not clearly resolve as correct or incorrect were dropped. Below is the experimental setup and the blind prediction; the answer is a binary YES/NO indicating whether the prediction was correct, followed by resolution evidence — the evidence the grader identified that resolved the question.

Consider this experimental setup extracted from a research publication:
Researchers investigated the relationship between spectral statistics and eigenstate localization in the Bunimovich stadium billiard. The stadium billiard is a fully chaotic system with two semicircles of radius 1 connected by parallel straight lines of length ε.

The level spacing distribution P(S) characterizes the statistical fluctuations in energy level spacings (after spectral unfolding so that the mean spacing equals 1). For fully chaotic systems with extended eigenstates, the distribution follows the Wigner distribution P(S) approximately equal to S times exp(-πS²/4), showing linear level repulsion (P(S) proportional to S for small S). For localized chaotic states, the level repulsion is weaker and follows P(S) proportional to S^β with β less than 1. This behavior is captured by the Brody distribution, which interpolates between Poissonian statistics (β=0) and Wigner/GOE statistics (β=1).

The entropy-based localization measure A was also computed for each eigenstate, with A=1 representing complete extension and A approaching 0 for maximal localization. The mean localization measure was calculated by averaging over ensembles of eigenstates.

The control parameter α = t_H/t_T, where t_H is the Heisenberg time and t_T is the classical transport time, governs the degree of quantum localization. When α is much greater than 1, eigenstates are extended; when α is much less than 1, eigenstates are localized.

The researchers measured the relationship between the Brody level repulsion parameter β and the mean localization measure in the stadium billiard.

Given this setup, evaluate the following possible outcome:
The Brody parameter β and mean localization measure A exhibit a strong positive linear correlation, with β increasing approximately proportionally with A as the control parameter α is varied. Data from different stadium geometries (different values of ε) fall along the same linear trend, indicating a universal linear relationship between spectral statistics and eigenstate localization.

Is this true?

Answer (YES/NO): YES